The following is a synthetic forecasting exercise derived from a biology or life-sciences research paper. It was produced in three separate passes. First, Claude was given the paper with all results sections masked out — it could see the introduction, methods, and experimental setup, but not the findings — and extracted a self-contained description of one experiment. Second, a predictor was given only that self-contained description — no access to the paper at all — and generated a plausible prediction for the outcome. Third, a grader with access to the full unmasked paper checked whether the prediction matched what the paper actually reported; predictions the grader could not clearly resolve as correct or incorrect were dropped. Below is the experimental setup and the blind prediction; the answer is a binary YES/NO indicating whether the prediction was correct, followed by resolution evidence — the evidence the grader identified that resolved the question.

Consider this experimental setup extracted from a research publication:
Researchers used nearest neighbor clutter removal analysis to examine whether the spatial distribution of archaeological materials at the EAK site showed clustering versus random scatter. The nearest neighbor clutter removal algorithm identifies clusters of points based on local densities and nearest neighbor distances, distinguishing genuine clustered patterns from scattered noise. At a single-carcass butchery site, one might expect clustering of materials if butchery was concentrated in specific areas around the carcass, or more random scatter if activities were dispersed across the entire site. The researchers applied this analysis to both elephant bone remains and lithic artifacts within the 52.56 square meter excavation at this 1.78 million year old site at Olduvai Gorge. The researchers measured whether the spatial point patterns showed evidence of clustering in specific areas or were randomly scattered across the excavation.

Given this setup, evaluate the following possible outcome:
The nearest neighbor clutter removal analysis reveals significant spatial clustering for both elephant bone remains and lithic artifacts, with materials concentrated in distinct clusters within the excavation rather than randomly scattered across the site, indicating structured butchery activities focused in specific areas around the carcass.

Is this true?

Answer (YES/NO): YES